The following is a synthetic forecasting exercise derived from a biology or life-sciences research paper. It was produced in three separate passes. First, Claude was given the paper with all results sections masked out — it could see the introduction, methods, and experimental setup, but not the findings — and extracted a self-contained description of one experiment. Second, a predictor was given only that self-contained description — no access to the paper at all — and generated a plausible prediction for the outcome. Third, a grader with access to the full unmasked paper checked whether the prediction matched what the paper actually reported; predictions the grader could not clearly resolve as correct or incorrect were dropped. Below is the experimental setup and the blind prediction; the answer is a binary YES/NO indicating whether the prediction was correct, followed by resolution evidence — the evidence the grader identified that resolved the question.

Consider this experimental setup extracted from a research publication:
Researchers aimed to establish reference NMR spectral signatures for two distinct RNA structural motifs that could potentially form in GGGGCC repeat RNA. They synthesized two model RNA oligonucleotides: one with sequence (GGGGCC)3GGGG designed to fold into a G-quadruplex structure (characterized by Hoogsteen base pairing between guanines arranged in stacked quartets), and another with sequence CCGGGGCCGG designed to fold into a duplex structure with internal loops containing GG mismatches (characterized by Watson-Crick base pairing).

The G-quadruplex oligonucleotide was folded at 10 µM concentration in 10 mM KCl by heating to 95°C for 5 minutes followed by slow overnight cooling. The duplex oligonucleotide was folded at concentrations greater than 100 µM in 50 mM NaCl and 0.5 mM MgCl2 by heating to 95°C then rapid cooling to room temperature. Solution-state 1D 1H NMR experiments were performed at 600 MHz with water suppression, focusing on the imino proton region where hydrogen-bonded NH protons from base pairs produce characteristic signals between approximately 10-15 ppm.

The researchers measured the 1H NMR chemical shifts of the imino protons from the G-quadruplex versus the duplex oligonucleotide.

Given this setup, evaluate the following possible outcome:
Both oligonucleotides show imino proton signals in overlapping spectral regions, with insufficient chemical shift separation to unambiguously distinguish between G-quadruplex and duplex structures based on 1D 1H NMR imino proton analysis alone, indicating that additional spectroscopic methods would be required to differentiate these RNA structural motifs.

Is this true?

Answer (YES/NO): NO